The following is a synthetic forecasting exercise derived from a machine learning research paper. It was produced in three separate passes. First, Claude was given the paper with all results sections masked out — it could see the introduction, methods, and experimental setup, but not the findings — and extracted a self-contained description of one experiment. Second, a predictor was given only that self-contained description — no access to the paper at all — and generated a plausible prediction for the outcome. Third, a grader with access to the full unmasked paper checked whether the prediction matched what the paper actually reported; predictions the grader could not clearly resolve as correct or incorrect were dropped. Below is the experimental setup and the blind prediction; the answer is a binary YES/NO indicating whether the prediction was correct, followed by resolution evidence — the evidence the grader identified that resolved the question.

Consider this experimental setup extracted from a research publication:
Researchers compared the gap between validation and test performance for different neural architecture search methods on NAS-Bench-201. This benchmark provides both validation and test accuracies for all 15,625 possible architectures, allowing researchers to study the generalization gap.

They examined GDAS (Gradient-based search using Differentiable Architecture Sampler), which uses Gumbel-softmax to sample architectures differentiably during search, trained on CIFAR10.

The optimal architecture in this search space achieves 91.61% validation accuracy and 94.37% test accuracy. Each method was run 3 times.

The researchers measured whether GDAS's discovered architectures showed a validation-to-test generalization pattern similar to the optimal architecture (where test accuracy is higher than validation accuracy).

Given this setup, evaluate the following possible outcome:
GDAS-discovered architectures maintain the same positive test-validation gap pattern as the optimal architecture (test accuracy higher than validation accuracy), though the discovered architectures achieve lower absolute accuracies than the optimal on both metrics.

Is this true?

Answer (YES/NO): YES